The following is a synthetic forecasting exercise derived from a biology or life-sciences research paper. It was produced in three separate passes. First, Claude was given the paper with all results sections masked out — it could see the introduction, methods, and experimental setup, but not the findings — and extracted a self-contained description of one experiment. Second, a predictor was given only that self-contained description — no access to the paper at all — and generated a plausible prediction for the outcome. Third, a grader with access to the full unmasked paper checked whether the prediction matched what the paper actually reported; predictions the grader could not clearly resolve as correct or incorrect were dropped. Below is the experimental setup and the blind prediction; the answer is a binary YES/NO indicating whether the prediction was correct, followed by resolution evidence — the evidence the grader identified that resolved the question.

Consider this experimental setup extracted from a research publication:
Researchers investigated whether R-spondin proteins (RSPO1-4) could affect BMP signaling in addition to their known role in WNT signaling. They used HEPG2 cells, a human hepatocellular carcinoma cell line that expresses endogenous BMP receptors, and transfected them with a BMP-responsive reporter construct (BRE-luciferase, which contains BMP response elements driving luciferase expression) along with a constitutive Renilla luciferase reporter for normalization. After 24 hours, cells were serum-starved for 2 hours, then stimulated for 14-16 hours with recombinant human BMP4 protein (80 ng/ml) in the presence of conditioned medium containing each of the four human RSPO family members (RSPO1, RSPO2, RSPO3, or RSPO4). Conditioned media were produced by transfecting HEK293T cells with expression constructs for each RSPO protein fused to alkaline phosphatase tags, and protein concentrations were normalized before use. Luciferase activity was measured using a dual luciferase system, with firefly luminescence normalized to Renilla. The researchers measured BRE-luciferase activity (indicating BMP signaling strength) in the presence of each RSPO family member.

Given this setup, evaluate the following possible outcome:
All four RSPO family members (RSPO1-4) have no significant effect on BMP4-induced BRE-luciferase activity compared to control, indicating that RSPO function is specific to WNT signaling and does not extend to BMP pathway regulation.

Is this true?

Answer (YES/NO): NO